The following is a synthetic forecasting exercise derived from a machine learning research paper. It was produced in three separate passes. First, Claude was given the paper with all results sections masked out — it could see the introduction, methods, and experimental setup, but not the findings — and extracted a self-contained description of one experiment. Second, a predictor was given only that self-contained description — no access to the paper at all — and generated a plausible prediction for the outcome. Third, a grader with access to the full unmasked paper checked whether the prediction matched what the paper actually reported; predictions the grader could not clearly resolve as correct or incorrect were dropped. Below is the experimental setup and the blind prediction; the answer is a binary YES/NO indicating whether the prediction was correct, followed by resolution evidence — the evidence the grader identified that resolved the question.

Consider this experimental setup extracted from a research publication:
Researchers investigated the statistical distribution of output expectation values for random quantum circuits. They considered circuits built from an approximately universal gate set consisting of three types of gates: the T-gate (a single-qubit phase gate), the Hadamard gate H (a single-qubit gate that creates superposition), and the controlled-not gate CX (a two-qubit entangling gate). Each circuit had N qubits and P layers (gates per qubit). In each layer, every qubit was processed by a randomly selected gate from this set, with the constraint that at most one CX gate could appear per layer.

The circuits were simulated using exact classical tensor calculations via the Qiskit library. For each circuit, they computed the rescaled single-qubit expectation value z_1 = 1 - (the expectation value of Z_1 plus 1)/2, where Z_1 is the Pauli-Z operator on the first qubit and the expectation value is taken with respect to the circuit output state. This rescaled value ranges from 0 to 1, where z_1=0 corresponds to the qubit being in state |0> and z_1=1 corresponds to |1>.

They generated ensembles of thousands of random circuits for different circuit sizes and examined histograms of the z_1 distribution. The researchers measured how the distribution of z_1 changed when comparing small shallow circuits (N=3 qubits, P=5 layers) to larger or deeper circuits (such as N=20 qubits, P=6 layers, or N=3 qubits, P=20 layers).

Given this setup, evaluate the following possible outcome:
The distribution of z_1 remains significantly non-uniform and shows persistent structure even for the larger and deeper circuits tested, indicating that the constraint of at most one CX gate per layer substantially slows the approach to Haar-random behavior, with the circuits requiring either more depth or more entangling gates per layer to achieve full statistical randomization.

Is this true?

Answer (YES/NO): NO